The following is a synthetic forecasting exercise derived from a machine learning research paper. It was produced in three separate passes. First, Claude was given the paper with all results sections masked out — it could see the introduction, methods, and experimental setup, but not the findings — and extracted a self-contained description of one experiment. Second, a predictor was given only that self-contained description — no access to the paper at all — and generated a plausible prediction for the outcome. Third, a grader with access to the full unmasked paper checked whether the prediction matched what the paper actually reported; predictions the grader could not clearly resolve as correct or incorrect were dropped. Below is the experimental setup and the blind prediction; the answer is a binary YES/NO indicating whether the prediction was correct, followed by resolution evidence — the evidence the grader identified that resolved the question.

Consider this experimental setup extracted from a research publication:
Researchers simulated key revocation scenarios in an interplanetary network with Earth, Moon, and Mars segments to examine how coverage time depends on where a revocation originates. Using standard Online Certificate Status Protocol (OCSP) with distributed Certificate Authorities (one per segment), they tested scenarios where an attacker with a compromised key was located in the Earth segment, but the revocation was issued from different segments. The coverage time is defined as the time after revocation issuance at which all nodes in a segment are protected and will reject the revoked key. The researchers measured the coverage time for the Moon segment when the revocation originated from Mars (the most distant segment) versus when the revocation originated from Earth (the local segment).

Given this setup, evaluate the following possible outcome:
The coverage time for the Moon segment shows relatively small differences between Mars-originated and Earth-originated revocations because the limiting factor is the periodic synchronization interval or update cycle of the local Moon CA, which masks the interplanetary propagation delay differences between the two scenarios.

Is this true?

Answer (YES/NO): NO